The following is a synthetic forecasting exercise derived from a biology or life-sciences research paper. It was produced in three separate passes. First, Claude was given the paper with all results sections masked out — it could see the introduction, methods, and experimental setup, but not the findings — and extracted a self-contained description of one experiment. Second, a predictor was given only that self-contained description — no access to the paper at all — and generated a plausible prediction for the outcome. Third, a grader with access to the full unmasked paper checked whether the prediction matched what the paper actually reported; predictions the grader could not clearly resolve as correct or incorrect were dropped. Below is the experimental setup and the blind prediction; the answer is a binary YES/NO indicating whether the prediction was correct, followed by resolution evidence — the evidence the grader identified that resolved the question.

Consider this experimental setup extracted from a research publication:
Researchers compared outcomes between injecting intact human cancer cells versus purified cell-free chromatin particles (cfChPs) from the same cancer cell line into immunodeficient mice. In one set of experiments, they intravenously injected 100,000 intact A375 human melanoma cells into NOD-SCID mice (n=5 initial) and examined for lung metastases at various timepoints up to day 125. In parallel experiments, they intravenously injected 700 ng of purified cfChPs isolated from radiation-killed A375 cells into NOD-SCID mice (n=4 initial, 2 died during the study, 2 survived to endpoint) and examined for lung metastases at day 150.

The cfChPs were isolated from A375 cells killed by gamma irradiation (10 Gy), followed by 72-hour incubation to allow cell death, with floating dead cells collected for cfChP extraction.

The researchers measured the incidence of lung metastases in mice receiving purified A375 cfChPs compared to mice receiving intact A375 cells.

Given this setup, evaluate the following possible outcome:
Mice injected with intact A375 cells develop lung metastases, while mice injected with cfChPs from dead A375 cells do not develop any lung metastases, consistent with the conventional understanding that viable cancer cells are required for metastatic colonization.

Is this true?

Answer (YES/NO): YES